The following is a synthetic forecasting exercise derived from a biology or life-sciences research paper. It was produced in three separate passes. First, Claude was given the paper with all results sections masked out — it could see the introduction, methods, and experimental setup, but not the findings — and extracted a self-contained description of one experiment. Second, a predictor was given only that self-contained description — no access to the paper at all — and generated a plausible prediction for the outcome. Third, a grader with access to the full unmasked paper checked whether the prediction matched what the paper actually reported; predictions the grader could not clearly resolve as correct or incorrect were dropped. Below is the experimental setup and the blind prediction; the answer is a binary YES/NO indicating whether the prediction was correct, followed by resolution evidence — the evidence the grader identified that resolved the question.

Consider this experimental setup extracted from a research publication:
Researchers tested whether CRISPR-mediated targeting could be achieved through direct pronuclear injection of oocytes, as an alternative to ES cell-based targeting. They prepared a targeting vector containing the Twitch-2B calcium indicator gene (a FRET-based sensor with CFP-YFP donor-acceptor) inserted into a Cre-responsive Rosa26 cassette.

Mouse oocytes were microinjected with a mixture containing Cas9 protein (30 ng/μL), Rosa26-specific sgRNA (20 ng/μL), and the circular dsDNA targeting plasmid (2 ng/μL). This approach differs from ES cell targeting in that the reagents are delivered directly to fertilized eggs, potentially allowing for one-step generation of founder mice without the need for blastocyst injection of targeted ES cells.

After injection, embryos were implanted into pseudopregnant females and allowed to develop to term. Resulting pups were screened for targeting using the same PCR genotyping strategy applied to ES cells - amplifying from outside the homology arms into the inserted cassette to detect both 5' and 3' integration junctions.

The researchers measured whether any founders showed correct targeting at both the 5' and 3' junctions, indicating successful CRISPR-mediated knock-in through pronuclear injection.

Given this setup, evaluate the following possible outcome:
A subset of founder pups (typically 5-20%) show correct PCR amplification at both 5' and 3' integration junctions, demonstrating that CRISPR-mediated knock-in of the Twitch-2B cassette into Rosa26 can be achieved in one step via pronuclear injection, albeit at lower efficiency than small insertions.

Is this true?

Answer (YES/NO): NO